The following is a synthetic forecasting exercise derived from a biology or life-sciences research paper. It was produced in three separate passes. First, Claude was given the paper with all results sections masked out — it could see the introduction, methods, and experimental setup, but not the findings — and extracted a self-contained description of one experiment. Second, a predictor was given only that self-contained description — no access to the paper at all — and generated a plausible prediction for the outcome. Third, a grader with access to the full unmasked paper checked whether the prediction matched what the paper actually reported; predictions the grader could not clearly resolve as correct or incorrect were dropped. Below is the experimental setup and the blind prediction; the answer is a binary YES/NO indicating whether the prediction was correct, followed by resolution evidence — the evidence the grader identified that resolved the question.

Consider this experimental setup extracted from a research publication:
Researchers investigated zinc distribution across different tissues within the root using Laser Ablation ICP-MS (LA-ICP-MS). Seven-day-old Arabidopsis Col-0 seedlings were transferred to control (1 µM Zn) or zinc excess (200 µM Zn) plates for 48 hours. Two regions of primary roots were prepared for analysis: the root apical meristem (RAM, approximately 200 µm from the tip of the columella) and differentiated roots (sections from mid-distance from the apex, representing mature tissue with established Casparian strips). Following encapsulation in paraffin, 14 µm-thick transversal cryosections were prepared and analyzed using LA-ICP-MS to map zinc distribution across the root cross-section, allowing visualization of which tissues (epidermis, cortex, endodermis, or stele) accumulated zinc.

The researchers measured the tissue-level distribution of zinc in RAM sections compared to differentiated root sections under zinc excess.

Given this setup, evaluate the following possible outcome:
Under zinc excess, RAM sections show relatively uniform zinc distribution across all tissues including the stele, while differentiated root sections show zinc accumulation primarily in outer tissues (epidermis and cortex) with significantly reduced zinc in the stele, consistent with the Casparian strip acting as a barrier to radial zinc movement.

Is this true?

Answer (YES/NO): NO